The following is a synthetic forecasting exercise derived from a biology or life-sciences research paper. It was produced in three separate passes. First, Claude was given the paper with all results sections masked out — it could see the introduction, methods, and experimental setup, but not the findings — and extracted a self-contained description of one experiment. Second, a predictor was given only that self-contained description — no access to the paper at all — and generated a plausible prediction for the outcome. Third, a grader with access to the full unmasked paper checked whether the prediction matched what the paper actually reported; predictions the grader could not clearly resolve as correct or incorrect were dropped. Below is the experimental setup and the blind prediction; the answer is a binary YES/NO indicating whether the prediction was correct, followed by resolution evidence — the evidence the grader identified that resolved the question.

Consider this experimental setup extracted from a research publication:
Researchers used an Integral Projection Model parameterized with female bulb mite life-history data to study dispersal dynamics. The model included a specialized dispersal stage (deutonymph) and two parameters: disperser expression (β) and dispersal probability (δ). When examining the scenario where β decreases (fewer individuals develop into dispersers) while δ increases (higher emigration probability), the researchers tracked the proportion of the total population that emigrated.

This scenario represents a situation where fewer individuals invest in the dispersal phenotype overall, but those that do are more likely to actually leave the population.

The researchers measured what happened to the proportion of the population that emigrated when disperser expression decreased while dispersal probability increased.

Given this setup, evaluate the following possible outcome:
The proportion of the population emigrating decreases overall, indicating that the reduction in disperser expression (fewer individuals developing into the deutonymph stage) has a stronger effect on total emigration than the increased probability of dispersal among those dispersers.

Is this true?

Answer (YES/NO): NO